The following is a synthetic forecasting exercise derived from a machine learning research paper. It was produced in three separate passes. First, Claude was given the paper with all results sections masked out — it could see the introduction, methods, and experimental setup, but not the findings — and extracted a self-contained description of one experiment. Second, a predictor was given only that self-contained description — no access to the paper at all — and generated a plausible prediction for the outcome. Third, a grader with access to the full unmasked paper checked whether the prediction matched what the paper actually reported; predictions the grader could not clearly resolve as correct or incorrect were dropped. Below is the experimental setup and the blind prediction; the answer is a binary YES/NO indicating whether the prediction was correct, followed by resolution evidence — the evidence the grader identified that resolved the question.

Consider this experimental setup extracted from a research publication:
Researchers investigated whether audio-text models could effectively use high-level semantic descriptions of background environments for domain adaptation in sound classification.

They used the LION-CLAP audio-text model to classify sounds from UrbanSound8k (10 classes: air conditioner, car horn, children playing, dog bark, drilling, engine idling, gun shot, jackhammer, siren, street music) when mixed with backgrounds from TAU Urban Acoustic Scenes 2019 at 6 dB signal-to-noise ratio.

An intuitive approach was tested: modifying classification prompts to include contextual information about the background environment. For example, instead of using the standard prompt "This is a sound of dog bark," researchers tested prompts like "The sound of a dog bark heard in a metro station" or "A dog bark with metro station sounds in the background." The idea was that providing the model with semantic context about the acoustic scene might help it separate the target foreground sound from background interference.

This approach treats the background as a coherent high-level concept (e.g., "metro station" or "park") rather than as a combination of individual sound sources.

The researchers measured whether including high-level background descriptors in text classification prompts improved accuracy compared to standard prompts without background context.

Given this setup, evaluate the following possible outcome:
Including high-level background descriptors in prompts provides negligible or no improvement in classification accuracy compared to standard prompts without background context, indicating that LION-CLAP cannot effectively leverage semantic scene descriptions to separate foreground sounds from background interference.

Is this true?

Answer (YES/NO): YES